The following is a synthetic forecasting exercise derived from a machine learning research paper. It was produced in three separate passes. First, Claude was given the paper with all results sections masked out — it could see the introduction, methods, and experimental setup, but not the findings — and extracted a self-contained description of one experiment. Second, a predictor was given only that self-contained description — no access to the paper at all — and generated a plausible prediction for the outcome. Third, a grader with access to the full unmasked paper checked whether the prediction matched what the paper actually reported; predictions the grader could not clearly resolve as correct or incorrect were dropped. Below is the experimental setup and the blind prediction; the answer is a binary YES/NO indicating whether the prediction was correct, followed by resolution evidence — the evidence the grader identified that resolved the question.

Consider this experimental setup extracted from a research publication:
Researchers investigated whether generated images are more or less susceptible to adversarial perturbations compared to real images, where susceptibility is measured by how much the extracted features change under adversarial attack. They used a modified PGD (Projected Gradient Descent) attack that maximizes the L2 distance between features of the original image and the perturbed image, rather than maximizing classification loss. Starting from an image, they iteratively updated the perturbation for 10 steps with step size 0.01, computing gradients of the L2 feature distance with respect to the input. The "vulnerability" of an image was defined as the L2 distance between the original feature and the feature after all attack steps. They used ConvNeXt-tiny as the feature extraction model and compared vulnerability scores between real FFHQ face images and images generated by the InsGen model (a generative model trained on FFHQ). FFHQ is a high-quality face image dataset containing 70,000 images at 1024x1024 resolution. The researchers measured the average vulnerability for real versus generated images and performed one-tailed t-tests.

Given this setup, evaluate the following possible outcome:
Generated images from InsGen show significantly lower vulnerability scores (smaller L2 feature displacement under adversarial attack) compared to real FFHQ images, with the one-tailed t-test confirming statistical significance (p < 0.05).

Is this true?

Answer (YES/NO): NO